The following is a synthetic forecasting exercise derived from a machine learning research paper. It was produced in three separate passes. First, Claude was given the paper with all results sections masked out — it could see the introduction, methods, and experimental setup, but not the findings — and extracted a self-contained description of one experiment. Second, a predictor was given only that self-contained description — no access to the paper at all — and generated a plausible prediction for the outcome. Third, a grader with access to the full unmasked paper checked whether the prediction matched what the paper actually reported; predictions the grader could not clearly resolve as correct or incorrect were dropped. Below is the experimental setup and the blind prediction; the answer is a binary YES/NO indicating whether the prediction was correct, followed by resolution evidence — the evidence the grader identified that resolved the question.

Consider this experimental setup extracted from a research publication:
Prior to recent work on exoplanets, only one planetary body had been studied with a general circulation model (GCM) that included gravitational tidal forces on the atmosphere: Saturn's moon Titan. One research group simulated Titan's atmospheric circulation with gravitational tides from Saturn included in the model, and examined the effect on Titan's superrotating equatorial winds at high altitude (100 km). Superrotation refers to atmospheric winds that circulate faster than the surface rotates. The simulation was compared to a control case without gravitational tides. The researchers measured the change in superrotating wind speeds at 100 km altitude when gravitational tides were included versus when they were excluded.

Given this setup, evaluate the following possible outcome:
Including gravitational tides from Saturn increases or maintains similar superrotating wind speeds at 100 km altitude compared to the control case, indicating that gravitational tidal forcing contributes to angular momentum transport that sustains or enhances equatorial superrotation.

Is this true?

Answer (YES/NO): NO